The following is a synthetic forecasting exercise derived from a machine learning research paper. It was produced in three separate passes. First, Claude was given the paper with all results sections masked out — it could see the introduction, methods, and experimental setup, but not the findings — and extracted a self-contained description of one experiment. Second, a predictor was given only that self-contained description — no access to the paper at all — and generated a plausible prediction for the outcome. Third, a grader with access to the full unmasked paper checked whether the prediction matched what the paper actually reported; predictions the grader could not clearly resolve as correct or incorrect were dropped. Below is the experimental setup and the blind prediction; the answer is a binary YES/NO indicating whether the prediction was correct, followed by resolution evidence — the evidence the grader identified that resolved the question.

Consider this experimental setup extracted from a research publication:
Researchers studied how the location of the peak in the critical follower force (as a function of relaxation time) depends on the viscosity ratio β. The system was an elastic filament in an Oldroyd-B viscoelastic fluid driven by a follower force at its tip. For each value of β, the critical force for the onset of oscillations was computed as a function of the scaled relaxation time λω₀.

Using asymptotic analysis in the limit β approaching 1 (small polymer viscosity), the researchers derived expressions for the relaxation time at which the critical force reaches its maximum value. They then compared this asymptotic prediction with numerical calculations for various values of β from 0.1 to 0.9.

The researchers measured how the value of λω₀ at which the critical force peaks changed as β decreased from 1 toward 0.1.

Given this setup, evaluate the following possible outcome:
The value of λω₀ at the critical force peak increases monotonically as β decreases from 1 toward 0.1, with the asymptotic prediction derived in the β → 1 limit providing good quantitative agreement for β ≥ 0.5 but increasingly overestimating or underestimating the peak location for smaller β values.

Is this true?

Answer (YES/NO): NO